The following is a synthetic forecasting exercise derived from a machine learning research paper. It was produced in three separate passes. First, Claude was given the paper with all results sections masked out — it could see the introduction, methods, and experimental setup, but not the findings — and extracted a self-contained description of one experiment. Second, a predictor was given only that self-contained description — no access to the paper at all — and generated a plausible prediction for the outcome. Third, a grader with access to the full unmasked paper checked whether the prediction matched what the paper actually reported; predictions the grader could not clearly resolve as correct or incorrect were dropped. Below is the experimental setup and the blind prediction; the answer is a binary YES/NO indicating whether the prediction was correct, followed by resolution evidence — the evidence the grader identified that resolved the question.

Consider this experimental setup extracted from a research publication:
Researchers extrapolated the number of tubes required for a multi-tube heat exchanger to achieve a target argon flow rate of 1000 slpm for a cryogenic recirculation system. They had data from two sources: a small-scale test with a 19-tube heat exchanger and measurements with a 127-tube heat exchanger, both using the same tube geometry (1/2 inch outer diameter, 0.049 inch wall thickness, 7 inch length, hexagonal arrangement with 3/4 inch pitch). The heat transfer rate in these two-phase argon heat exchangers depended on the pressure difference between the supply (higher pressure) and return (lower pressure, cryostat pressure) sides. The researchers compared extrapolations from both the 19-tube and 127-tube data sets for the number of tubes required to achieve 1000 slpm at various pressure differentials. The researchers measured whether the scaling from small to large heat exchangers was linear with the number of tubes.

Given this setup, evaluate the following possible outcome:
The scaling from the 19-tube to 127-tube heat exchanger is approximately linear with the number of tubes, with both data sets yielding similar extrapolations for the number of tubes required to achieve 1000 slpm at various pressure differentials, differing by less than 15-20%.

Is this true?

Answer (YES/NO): NO